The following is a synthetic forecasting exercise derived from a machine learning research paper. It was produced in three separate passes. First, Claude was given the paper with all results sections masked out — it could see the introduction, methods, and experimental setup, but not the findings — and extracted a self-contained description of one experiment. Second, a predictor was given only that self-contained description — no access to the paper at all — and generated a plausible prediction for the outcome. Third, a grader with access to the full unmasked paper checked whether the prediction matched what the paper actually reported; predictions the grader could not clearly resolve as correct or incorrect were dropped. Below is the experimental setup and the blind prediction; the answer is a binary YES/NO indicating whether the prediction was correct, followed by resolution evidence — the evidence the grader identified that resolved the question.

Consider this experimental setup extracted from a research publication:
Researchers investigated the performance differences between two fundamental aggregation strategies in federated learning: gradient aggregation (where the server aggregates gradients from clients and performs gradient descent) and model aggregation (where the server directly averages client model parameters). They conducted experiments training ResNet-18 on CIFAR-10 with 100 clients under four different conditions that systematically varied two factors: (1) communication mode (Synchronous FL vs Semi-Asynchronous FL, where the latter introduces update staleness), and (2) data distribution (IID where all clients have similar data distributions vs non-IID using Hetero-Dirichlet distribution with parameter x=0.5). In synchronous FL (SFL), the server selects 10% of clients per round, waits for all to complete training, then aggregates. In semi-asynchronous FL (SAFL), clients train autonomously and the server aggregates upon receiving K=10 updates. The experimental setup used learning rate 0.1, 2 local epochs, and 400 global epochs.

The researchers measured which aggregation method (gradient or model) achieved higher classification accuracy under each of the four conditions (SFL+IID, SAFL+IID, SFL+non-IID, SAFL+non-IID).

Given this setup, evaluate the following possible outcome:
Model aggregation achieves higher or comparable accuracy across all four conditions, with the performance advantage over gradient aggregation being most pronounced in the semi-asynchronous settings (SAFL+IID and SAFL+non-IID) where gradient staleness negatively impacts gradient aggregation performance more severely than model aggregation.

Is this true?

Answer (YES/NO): NO